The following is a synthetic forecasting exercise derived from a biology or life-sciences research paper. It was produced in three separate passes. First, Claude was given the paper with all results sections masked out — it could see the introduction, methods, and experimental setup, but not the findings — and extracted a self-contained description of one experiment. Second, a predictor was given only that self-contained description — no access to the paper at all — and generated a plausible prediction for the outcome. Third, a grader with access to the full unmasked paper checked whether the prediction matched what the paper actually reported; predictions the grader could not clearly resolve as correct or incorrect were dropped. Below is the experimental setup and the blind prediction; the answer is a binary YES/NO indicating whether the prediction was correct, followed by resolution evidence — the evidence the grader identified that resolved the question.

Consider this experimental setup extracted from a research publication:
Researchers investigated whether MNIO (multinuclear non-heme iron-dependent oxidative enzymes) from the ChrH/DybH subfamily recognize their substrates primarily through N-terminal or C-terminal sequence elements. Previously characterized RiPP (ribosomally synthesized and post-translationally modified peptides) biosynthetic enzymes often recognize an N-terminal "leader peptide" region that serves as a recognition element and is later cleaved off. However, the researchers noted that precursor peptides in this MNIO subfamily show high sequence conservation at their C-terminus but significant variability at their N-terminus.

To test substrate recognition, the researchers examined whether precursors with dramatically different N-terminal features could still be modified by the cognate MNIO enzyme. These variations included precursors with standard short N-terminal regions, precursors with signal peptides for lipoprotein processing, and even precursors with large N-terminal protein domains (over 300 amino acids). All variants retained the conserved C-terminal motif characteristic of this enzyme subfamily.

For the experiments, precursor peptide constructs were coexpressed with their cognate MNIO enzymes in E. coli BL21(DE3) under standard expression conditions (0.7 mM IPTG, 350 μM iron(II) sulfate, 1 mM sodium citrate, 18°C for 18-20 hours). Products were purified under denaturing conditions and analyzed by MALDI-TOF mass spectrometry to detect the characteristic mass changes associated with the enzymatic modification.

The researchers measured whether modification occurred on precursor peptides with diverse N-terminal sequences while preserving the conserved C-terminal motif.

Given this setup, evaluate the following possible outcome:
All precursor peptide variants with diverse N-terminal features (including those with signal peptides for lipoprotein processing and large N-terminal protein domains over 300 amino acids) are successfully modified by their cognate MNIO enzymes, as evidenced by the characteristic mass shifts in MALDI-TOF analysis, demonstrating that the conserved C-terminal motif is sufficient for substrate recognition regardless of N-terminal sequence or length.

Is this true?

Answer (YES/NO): YES